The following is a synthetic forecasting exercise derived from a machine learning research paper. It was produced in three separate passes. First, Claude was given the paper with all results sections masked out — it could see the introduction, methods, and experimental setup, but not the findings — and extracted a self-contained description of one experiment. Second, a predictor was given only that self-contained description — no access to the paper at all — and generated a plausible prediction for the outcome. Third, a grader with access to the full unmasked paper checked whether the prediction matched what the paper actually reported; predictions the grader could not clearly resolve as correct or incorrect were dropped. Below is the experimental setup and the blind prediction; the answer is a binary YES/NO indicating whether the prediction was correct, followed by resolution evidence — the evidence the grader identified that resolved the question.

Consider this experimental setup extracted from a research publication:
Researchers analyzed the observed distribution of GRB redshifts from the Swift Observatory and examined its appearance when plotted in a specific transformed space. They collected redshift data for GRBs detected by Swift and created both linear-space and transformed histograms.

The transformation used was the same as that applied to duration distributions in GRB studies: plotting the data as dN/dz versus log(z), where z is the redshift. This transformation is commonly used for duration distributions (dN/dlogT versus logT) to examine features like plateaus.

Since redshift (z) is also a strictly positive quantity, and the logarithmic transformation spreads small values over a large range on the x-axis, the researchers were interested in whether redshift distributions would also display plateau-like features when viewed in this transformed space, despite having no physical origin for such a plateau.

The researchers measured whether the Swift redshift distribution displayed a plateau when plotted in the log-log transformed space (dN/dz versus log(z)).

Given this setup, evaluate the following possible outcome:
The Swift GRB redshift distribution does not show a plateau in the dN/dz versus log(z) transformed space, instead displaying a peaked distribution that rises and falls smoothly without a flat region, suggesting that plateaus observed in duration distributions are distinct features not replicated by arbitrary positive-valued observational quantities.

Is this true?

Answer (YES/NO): NO